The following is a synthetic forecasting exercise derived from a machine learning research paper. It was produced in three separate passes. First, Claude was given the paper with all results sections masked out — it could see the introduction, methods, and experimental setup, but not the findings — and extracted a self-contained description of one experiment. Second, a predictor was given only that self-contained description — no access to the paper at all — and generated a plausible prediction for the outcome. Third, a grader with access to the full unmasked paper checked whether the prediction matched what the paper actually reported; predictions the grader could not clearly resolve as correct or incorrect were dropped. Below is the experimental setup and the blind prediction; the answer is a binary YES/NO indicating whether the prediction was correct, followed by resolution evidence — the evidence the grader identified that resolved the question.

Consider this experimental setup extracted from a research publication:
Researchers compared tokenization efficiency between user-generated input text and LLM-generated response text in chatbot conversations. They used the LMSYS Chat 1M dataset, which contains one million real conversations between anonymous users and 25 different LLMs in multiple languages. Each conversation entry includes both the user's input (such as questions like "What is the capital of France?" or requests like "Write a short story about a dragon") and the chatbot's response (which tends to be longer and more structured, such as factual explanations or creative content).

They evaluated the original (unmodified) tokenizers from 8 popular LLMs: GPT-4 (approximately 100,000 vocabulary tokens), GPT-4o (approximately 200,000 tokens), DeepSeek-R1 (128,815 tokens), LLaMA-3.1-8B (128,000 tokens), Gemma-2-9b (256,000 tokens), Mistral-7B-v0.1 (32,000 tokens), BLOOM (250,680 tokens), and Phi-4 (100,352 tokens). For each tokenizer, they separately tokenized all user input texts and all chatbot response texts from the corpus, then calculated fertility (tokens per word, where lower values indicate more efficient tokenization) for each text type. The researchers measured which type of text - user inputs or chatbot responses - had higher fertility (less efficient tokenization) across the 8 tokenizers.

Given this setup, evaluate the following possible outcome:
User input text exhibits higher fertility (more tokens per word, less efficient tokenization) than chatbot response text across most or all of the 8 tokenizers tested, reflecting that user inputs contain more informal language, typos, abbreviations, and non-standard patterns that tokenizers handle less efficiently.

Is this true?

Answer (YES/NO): YES